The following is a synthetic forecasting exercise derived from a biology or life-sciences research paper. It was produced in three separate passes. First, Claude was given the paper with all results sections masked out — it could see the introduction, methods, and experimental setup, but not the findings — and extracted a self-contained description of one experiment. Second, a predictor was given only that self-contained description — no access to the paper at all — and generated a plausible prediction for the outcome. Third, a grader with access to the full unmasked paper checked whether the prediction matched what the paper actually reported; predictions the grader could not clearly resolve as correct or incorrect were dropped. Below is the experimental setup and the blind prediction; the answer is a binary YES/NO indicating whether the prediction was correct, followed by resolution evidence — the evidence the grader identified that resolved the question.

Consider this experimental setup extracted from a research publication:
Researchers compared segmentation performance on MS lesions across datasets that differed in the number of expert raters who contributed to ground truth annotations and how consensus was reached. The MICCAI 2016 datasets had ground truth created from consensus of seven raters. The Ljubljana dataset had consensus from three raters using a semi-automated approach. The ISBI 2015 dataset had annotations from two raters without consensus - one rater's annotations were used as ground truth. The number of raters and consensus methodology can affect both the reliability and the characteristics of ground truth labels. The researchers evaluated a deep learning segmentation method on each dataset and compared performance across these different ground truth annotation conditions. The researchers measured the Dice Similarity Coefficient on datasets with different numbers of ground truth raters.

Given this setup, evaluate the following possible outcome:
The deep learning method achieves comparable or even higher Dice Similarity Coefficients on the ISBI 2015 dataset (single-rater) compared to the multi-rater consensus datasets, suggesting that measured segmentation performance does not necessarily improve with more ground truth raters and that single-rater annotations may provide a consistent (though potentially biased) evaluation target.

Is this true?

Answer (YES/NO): NO